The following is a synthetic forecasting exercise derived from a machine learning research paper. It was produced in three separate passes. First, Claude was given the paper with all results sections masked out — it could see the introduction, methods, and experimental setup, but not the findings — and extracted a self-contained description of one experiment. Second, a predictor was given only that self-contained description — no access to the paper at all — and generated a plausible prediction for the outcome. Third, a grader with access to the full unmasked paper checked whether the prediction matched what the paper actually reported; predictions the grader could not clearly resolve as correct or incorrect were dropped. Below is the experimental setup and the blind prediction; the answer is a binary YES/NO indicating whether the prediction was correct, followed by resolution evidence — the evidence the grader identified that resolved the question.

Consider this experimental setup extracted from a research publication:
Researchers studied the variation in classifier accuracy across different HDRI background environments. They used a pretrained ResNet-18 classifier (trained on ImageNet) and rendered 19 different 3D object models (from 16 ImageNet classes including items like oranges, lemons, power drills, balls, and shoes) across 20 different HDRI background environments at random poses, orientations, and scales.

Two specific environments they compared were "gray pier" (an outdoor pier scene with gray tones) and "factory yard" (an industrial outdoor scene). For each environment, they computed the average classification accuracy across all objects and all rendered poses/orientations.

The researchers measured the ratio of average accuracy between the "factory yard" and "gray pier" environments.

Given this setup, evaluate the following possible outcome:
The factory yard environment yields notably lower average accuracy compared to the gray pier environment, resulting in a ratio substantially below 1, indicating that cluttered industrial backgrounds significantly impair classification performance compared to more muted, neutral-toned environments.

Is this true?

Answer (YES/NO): NO